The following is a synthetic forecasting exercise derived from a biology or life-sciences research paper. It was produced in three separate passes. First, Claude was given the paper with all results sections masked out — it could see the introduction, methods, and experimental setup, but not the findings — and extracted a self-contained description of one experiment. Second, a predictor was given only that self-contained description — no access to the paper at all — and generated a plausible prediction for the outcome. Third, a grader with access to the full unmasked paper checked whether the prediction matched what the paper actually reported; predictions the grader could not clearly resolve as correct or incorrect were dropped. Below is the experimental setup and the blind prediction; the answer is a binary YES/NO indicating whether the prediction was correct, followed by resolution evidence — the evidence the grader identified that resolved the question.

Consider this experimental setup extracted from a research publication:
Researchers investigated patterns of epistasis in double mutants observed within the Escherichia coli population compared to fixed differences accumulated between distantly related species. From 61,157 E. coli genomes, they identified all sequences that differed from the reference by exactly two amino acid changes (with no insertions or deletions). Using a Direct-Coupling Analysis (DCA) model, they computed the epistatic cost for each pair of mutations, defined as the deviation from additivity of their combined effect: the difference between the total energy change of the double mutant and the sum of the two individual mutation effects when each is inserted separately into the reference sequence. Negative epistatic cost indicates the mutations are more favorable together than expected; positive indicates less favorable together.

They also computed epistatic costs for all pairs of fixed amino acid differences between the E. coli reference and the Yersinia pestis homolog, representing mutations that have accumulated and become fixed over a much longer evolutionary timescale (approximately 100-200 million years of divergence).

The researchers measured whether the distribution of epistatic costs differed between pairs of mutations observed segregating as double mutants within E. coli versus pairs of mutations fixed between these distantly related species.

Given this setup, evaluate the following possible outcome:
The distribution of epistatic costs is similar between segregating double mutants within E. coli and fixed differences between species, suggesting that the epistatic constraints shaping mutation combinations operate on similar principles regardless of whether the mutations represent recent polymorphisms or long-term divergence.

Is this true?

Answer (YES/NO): NO